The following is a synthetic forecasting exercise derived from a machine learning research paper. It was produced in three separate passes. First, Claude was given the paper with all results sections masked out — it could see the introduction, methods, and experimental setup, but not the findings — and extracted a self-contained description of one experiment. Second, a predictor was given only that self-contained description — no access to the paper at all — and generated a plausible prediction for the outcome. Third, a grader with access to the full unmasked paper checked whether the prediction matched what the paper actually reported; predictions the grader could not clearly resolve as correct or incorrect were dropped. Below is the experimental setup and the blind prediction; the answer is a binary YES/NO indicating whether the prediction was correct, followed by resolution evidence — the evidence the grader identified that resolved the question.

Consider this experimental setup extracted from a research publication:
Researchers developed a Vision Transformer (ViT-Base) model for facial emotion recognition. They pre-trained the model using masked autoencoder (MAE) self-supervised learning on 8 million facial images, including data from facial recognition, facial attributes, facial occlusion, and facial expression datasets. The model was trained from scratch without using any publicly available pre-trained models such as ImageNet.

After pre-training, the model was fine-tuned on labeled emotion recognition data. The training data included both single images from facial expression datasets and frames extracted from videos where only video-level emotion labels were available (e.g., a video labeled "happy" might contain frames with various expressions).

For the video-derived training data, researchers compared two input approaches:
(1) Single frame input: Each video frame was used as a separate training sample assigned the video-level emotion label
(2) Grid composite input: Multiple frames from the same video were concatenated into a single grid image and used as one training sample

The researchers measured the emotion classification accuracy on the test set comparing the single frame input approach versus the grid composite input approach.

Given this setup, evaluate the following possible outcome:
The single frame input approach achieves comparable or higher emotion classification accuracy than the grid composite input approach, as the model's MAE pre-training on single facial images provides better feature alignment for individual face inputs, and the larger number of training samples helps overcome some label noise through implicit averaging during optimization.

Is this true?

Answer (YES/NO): NO